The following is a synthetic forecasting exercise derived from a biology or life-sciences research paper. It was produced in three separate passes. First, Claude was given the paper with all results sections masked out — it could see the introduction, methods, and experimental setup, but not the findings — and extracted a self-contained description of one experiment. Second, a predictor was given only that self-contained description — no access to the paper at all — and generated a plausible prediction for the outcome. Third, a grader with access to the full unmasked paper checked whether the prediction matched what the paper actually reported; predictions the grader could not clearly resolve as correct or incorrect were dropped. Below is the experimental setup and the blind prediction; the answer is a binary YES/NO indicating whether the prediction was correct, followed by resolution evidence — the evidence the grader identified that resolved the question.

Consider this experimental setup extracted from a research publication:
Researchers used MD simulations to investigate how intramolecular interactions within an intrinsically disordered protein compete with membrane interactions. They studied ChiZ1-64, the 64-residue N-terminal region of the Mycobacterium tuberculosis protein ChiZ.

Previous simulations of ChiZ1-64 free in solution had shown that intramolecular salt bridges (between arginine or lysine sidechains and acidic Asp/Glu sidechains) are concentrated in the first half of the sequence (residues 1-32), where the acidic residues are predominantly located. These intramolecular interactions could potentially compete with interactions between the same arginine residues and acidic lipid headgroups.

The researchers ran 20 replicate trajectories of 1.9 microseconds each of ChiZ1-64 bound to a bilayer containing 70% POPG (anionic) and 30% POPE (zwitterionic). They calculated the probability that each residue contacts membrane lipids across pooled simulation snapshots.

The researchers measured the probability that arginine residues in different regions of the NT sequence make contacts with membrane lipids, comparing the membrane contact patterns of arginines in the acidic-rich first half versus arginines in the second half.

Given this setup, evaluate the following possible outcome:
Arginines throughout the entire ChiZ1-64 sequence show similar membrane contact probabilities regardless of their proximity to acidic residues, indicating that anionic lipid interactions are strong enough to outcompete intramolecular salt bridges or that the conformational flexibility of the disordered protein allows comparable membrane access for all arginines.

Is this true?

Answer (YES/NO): NO